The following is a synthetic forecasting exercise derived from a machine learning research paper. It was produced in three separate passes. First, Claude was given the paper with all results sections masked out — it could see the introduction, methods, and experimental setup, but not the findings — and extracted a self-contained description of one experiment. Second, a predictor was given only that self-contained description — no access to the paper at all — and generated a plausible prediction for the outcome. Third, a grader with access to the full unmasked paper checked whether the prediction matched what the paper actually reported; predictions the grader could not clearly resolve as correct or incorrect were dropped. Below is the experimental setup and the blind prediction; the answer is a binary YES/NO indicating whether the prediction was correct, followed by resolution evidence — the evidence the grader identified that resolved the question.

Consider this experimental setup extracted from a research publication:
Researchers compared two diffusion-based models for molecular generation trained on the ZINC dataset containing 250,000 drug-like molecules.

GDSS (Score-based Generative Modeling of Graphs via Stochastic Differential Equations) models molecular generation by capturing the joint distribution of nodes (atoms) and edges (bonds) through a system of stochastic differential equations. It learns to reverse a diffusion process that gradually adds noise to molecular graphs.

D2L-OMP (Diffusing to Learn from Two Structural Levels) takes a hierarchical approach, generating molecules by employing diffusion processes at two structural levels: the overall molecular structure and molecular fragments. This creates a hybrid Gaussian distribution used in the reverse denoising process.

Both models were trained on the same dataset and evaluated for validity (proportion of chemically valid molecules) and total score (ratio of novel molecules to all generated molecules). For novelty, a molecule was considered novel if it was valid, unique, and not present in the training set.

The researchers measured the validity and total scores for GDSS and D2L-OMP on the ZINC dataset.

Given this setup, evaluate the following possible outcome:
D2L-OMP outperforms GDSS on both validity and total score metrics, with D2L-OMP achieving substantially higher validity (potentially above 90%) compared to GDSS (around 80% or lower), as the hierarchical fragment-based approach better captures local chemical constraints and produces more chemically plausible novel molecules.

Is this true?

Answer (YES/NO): NO